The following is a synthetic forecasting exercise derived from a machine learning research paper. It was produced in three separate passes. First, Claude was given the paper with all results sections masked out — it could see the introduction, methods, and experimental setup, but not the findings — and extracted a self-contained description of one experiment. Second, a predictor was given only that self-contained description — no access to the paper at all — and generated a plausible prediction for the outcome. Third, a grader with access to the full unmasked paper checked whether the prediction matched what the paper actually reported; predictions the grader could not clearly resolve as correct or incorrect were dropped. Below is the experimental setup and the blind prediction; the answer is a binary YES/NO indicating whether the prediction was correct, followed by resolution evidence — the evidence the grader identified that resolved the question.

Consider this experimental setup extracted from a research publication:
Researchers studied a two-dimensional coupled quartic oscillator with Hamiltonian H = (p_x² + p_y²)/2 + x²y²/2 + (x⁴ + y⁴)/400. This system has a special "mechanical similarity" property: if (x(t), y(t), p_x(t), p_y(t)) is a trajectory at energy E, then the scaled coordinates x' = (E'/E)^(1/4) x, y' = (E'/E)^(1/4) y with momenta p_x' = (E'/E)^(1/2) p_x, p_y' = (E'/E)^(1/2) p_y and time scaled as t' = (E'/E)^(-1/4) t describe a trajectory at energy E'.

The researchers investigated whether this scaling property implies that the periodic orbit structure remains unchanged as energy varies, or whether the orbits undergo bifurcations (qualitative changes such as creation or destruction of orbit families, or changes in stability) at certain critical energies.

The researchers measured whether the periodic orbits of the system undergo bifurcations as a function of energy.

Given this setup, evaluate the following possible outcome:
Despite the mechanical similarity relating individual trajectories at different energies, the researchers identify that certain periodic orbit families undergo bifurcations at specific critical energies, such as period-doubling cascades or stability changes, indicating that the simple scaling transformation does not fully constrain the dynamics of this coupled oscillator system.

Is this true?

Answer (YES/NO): NO